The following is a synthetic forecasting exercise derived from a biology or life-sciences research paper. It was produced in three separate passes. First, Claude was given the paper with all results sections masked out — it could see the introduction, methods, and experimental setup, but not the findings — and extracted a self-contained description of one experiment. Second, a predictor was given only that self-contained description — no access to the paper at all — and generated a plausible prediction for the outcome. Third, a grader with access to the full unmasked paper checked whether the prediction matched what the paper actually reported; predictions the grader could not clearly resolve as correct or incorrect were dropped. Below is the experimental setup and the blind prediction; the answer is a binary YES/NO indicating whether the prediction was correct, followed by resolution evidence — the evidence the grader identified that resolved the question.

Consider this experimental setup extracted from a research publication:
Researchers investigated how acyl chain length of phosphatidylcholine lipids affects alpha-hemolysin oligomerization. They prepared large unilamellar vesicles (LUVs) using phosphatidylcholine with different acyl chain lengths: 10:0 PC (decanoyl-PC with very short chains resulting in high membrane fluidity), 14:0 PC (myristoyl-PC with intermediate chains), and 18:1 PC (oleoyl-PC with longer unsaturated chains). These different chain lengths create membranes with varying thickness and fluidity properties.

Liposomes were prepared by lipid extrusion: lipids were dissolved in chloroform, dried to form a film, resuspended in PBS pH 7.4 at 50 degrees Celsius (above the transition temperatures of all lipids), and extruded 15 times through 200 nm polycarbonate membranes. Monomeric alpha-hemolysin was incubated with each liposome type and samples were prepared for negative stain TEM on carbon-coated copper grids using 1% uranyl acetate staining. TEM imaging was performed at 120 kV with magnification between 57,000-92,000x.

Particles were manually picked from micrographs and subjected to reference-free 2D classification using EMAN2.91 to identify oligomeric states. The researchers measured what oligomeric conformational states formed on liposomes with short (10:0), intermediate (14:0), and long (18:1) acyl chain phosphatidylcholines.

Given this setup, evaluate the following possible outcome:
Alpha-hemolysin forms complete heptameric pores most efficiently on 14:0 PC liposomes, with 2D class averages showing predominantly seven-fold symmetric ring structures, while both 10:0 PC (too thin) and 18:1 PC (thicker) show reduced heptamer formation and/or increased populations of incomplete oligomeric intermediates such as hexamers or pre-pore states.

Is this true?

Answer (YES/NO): NO